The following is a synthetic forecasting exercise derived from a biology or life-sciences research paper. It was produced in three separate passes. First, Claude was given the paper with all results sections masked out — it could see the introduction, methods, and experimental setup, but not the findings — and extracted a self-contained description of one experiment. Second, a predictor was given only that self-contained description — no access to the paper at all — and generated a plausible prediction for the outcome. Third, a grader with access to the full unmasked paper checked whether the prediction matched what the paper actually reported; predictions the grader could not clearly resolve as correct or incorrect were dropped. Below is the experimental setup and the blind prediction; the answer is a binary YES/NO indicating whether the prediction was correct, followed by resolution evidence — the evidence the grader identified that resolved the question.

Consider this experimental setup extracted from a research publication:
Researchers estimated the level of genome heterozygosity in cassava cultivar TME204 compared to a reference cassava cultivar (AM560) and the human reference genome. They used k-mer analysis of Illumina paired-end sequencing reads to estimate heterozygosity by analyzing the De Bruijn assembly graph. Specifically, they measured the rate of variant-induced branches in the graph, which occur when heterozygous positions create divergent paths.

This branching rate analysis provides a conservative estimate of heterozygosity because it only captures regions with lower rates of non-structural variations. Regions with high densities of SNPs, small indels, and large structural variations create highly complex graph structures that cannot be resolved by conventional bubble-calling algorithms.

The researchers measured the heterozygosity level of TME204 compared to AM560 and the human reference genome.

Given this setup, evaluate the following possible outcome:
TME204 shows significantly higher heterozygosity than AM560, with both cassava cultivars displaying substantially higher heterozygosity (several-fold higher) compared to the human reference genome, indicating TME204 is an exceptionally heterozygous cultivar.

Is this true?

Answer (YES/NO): NO